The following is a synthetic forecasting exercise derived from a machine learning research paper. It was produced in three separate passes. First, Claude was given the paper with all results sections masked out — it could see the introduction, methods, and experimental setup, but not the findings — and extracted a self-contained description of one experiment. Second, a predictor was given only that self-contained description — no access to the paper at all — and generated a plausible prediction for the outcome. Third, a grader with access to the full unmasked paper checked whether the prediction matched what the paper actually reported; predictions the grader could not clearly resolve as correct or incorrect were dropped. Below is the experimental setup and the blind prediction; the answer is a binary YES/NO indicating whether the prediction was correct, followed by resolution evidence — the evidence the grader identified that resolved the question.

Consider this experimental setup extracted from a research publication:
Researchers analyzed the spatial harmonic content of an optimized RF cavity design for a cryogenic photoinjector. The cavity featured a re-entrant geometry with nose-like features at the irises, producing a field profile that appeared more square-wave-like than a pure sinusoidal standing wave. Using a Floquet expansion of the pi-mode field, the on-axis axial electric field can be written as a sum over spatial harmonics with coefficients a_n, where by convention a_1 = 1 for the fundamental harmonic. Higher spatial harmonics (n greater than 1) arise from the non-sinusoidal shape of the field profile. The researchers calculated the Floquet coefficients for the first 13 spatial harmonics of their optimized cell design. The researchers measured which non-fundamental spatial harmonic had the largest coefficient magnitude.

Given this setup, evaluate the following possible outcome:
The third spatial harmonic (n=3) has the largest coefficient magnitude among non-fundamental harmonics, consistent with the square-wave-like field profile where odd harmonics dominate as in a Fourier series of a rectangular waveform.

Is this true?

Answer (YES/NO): YES